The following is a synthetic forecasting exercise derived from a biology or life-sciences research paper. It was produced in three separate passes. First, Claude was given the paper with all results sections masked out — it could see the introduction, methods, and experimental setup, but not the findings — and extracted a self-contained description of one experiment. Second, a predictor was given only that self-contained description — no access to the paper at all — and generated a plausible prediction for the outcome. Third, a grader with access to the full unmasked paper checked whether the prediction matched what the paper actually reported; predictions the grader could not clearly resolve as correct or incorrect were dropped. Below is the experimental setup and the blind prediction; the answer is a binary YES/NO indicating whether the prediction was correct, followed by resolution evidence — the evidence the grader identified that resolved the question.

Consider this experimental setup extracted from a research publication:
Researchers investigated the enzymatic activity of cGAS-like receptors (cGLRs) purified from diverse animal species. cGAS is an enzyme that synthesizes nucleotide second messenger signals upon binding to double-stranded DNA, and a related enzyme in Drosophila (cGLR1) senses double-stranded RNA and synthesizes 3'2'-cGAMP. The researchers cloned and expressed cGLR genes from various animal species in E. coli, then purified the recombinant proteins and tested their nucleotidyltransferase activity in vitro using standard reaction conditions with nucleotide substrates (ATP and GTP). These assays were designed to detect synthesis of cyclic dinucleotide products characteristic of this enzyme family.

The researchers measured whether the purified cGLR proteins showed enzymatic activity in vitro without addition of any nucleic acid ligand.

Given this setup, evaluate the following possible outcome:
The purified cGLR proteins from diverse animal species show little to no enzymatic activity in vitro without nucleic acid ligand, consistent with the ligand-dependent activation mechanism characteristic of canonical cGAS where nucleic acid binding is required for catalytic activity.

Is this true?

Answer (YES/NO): NO